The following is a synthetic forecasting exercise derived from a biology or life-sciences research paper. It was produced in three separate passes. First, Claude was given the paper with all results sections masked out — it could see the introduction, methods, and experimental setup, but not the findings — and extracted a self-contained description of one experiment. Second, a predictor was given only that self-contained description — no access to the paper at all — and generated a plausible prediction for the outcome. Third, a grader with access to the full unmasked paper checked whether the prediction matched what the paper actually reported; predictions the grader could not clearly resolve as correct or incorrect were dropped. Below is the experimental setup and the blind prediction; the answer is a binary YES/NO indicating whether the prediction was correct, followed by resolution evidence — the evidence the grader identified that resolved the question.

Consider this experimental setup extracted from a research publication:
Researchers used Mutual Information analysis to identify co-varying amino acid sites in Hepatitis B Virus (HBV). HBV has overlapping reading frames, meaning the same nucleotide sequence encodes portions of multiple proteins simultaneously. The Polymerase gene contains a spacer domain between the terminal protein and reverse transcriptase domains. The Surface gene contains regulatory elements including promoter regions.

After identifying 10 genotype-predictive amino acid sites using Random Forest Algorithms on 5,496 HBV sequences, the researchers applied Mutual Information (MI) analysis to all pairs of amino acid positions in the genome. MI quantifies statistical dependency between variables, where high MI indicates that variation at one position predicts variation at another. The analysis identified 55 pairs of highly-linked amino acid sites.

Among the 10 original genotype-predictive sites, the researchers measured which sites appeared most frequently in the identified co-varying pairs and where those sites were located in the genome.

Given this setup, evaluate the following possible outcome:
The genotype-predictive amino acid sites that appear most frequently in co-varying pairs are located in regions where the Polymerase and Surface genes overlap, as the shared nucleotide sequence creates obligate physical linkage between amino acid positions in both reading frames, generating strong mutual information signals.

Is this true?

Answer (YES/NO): NO